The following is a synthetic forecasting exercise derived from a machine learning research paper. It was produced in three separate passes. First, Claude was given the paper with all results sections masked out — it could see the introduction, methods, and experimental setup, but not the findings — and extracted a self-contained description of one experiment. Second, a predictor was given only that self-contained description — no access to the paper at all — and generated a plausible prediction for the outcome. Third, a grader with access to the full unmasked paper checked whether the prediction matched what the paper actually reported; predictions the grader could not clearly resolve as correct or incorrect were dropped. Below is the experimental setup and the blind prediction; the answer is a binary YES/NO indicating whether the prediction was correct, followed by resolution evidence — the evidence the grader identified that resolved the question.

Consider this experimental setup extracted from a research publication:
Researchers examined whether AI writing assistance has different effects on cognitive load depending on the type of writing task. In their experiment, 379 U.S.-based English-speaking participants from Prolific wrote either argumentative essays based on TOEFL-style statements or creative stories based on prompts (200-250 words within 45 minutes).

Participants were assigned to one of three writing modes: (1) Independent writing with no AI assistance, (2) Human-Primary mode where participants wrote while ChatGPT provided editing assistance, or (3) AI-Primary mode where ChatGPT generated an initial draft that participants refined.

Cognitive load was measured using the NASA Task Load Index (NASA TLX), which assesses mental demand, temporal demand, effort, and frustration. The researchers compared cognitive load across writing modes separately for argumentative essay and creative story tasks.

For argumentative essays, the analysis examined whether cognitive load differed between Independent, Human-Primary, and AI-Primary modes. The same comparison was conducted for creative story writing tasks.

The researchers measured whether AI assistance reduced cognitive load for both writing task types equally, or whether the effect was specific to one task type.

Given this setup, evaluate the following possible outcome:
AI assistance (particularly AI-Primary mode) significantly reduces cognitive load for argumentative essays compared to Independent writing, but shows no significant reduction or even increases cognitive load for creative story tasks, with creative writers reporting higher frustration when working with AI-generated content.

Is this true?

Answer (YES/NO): NO